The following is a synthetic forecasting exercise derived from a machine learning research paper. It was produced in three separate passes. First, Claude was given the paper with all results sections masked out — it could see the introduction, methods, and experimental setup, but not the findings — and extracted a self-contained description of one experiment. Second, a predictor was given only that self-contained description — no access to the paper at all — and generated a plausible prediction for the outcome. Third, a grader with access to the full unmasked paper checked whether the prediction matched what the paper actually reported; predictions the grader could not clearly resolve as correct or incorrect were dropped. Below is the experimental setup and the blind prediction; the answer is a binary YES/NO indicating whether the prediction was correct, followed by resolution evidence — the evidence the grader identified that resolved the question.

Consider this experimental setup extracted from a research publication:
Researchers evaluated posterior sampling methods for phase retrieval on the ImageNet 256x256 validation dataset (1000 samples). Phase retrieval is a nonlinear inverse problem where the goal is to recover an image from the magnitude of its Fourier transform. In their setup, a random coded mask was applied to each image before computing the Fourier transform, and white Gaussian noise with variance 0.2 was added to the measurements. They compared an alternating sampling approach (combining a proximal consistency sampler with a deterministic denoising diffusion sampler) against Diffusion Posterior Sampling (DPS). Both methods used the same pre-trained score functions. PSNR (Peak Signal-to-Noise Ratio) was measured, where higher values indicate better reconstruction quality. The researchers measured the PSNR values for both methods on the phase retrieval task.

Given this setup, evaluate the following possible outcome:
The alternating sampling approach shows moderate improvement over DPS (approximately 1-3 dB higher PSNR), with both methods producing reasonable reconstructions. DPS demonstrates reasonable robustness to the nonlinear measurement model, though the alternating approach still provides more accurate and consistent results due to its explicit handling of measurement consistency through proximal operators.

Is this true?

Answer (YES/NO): NO